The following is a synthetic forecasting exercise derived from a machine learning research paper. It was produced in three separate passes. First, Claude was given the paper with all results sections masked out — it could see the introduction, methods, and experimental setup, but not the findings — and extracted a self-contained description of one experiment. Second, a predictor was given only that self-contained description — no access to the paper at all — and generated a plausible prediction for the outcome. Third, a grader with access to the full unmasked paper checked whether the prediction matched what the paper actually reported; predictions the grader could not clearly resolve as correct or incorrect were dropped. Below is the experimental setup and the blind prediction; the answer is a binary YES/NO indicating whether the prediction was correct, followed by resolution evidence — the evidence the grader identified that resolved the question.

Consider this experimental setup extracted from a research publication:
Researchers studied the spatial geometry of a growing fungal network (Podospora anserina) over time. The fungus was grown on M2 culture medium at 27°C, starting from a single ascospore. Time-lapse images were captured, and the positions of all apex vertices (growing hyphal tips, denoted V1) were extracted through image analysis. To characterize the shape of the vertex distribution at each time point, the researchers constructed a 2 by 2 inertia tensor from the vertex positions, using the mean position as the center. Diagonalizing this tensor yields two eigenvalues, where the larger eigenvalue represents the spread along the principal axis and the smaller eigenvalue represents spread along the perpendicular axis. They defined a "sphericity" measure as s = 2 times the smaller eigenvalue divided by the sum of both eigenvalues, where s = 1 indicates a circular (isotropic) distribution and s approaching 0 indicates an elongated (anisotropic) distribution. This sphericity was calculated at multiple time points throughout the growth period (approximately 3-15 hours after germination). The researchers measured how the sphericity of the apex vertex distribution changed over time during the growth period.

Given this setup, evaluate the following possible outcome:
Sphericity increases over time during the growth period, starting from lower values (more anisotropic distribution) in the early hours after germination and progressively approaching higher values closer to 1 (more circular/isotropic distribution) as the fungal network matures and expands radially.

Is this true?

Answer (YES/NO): NO